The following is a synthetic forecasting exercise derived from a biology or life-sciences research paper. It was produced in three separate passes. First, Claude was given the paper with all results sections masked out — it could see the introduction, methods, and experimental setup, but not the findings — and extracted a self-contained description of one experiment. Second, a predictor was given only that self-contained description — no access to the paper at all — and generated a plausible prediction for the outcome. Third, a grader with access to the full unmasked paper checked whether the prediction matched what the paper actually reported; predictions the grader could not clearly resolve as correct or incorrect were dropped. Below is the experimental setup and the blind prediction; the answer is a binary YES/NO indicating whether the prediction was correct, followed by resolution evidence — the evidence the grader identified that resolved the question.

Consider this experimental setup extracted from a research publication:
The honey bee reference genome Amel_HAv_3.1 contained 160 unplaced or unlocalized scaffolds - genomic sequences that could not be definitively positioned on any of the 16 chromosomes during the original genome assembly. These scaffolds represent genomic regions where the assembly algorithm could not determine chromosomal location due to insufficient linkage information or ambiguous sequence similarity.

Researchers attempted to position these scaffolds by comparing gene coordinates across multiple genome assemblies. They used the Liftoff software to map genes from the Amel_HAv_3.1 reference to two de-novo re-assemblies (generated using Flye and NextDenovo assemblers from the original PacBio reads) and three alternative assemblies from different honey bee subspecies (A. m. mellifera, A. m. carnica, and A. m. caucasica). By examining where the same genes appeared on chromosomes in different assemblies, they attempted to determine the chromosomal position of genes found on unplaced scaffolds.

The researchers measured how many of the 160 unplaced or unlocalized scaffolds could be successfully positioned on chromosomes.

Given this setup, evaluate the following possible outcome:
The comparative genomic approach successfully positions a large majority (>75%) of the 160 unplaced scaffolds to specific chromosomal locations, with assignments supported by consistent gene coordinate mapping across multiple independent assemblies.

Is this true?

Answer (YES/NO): NO